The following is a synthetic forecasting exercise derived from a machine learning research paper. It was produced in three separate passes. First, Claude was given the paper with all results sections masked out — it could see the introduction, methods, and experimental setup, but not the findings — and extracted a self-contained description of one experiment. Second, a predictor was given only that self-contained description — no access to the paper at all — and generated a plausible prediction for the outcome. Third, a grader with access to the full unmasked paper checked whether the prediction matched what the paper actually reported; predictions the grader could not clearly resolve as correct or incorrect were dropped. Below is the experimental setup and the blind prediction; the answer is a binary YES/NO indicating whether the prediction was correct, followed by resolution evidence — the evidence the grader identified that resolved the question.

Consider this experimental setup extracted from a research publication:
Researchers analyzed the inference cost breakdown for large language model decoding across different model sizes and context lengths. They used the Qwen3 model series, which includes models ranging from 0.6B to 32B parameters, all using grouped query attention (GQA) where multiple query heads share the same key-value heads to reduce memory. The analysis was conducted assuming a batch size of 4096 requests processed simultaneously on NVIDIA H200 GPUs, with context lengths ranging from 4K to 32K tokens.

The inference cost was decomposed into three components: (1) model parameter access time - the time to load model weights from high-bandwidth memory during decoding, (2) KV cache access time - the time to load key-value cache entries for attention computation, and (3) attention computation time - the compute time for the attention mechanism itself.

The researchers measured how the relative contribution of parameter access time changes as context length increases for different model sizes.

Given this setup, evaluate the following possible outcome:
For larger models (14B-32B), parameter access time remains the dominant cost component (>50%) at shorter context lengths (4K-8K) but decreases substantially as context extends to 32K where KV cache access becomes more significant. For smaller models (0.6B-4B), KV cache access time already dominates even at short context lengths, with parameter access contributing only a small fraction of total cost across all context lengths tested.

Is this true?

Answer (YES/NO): NO